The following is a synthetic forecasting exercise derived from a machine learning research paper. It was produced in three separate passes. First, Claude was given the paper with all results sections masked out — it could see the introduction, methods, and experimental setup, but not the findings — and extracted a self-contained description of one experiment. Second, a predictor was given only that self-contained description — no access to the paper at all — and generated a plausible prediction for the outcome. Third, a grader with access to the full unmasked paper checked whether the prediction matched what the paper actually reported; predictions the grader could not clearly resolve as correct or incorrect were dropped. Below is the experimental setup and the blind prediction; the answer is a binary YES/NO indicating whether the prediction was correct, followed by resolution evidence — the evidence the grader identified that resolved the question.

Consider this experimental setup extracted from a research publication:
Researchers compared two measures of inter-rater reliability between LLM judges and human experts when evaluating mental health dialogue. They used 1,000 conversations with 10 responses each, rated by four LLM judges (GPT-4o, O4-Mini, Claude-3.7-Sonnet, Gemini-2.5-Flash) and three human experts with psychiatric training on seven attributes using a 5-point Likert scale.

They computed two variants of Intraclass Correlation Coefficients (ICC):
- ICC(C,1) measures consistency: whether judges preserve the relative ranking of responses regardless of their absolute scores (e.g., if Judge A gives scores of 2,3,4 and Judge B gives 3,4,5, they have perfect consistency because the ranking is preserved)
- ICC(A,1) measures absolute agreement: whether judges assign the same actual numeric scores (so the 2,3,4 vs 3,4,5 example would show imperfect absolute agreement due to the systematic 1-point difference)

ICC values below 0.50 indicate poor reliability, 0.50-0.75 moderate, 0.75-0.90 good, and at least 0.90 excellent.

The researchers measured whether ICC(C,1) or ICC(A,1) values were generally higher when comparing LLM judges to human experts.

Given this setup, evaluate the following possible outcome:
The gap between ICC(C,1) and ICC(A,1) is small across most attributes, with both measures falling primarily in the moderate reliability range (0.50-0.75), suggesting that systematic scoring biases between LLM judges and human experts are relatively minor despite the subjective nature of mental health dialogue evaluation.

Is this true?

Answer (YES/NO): NO